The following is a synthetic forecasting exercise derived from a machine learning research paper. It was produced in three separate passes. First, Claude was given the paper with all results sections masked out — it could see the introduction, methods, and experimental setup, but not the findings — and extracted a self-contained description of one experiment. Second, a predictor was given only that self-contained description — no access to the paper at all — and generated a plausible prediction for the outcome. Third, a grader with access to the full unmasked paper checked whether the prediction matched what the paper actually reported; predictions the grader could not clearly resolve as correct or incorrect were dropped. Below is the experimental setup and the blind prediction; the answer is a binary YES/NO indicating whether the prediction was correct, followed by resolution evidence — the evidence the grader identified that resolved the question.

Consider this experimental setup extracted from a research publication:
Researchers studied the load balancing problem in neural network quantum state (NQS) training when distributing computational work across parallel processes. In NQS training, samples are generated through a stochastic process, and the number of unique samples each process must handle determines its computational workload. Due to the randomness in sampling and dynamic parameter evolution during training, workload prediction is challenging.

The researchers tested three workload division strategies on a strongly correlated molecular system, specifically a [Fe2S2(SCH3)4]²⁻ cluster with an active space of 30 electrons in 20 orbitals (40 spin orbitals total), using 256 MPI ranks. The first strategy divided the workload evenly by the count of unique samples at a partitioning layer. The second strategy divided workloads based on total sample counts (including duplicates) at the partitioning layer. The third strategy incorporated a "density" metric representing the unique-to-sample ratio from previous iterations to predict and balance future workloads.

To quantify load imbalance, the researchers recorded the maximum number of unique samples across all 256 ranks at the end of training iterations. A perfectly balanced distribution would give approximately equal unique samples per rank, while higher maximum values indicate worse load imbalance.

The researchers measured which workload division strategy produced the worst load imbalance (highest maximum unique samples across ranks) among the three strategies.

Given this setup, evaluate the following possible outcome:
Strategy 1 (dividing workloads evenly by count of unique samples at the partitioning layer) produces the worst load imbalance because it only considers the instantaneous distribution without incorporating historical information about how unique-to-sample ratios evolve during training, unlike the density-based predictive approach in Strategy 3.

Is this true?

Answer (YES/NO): YES